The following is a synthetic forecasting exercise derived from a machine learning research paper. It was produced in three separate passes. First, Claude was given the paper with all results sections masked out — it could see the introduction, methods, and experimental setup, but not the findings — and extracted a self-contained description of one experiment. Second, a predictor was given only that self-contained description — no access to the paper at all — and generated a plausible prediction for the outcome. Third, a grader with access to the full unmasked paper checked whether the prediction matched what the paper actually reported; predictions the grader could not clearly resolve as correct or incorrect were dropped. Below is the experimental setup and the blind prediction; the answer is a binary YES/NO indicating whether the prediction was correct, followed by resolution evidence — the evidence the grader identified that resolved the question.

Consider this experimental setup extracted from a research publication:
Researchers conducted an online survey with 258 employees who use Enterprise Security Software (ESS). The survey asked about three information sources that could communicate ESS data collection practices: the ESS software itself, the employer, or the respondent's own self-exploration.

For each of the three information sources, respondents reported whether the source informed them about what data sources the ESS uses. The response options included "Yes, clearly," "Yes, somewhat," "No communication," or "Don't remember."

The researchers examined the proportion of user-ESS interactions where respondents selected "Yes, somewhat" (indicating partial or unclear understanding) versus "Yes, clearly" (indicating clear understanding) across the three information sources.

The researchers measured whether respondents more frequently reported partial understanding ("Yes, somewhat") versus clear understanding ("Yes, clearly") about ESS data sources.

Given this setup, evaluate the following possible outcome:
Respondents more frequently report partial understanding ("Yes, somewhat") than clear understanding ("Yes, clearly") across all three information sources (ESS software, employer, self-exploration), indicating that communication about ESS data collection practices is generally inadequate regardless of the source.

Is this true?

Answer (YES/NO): YES